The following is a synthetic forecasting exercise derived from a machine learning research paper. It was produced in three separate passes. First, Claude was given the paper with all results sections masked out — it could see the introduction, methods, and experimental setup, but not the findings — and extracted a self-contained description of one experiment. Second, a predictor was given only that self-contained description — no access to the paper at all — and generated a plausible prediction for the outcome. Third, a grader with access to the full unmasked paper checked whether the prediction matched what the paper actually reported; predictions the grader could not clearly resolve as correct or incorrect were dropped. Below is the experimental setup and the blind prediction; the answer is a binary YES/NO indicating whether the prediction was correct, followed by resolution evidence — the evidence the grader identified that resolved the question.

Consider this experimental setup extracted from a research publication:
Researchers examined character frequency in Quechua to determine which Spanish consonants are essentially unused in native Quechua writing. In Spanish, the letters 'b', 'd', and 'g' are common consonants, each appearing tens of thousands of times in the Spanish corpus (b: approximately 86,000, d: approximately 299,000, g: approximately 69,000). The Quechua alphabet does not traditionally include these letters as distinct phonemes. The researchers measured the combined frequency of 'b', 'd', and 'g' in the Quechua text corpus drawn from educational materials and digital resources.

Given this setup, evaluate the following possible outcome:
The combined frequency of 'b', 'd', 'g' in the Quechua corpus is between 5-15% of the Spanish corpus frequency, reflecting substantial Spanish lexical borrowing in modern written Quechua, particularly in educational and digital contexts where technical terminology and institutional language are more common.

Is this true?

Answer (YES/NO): NO